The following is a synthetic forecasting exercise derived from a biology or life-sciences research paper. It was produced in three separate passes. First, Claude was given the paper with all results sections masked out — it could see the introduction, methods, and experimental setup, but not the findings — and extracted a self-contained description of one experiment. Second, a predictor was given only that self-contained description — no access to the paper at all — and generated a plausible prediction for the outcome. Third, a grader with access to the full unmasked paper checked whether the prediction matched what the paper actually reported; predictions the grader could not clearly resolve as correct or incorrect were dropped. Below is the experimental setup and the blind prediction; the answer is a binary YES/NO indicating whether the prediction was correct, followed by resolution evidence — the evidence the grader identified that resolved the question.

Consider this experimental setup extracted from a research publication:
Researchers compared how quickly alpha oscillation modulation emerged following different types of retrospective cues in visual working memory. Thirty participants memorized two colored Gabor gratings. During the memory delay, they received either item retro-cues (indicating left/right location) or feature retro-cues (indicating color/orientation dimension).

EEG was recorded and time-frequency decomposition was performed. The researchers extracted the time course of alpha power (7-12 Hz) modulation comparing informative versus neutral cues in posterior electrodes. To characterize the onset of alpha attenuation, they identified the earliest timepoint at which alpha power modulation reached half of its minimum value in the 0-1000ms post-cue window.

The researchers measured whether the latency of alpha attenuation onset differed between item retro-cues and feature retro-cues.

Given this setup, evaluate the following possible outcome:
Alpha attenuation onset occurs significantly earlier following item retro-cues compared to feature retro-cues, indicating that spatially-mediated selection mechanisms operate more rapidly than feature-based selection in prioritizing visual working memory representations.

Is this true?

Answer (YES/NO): NO